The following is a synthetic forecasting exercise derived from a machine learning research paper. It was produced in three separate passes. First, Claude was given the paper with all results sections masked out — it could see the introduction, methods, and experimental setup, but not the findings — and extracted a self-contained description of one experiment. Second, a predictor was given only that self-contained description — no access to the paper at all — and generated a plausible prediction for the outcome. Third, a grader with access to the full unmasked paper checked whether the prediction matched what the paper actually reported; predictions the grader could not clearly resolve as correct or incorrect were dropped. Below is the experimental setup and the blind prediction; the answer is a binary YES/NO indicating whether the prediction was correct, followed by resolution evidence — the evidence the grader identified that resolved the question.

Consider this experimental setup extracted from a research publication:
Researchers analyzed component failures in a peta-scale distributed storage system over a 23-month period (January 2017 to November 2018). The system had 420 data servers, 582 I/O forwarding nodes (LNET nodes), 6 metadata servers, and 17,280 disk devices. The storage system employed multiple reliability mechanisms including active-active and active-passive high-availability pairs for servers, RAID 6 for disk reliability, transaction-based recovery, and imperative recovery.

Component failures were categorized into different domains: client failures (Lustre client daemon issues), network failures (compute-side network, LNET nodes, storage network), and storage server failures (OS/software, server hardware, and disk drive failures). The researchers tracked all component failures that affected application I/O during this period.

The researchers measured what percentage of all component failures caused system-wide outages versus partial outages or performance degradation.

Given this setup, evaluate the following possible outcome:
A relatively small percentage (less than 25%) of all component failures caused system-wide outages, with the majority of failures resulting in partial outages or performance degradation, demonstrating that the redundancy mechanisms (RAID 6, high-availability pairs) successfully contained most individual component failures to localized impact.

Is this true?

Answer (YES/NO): YES